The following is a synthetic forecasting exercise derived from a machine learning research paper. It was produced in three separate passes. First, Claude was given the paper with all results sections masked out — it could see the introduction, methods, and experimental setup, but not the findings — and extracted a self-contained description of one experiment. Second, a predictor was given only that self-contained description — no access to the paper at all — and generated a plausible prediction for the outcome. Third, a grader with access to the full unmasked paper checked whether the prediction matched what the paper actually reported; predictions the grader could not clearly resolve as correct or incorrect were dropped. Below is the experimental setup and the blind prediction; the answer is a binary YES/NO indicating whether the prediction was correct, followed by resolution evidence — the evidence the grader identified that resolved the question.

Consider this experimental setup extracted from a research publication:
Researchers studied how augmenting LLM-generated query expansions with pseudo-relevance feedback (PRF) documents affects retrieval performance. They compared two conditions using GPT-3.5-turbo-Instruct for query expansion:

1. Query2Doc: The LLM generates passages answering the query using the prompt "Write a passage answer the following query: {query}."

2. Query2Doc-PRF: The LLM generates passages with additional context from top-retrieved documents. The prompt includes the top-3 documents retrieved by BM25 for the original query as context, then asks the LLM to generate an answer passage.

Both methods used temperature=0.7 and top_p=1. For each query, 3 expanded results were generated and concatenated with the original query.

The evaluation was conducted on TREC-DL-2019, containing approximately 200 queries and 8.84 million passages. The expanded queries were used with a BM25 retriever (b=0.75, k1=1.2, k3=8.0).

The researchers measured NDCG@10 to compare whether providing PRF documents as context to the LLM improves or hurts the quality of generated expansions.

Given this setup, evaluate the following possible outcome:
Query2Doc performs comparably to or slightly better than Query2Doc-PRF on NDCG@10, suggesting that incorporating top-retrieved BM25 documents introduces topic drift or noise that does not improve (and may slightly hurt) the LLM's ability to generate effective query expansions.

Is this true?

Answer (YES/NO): YES